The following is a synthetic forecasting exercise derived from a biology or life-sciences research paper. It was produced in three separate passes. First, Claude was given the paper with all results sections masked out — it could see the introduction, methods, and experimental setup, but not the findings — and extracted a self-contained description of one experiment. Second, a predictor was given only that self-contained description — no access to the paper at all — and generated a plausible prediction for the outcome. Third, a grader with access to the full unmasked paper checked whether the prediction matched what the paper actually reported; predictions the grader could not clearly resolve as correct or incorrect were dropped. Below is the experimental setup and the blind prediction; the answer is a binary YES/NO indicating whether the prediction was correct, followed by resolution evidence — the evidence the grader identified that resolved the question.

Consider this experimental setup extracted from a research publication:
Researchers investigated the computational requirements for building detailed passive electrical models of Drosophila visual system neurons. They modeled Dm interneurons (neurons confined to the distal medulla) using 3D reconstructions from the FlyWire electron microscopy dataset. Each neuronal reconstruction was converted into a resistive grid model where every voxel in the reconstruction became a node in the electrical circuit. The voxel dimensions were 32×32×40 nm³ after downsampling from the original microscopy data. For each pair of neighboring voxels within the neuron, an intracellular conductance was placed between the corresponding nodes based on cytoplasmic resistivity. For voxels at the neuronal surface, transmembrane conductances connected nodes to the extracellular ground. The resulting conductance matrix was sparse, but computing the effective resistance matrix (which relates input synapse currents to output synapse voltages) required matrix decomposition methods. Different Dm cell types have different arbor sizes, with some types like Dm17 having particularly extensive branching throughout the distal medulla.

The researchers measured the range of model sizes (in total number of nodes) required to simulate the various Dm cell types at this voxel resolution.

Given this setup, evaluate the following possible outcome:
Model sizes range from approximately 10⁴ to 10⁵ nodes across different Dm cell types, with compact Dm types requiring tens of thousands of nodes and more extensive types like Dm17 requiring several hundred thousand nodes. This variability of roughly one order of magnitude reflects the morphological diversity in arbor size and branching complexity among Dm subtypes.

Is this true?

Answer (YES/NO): NO